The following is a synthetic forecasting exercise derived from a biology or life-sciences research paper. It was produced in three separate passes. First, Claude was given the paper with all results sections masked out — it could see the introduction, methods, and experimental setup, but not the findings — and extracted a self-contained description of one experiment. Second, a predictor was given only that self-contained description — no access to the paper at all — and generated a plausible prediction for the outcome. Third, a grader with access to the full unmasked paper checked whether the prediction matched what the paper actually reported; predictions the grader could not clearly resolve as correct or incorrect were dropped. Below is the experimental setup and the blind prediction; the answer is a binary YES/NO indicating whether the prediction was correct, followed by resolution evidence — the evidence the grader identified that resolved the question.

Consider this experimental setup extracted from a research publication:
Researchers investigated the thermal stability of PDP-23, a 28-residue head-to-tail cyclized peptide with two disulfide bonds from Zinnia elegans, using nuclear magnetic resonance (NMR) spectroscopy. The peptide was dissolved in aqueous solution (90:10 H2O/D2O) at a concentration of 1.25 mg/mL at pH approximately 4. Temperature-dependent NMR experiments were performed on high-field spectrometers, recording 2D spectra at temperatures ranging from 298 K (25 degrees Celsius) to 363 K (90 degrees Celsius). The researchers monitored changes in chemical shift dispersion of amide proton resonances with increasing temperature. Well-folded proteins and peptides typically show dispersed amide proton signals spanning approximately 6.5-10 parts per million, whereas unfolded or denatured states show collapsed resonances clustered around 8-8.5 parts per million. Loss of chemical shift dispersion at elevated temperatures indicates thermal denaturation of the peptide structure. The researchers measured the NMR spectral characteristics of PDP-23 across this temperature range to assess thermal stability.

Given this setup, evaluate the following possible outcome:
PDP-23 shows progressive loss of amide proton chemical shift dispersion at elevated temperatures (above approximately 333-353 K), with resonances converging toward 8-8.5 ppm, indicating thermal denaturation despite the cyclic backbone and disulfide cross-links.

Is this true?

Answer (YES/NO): NO